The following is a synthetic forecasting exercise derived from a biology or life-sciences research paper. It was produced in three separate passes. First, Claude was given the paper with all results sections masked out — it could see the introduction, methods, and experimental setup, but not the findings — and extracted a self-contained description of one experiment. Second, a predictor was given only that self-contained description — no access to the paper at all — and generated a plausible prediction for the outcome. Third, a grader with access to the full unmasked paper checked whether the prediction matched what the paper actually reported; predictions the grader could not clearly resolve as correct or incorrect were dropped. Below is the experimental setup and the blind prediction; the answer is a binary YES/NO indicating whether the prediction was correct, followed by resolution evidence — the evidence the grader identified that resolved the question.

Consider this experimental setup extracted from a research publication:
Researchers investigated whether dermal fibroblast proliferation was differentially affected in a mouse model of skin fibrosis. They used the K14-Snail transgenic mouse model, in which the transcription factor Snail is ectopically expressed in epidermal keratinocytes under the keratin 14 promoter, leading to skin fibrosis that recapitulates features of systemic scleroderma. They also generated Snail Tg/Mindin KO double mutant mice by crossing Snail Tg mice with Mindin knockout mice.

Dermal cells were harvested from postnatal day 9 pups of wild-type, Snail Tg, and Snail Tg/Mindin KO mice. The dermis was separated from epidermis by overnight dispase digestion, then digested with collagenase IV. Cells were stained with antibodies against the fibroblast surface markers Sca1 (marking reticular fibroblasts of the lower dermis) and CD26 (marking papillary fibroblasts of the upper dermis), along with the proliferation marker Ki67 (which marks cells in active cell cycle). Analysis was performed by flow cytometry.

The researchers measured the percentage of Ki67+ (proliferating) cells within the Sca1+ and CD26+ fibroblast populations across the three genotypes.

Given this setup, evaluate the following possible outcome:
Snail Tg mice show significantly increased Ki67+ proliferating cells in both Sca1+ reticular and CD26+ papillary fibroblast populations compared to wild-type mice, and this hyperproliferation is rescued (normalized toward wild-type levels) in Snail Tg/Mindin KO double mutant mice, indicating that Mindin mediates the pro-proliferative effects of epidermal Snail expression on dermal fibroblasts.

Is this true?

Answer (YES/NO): NO